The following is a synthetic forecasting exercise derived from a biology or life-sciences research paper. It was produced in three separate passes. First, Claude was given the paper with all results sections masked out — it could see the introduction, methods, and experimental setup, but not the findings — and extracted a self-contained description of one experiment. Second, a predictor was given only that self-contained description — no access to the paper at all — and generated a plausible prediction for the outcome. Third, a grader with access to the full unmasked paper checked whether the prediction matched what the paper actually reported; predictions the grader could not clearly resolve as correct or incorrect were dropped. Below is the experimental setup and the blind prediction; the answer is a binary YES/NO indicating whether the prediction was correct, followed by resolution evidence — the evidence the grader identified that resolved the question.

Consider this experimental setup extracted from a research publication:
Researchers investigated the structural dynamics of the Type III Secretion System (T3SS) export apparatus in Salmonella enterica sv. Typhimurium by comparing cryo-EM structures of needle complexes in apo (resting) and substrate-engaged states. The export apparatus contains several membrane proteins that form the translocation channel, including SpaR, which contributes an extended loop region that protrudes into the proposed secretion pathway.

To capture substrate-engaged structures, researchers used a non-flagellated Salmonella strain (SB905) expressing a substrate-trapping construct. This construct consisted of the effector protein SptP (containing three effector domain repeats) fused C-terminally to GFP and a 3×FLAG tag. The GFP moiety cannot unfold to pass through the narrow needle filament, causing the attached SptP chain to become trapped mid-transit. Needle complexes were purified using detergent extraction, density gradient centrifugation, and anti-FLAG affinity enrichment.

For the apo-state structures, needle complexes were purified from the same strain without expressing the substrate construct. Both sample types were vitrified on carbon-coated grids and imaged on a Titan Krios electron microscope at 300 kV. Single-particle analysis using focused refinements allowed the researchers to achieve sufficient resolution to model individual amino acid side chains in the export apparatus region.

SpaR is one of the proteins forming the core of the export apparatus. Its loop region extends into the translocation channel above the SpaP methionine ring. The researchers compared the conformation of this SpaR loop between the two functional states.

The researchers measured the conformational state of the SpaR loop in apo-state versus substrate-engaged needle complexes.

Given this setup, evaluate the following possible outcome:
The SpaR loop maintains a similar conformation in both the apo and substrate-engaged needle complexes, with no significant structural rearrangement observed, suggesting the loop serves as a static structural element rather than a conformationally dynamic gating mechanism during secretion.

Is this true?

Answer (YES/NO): NO